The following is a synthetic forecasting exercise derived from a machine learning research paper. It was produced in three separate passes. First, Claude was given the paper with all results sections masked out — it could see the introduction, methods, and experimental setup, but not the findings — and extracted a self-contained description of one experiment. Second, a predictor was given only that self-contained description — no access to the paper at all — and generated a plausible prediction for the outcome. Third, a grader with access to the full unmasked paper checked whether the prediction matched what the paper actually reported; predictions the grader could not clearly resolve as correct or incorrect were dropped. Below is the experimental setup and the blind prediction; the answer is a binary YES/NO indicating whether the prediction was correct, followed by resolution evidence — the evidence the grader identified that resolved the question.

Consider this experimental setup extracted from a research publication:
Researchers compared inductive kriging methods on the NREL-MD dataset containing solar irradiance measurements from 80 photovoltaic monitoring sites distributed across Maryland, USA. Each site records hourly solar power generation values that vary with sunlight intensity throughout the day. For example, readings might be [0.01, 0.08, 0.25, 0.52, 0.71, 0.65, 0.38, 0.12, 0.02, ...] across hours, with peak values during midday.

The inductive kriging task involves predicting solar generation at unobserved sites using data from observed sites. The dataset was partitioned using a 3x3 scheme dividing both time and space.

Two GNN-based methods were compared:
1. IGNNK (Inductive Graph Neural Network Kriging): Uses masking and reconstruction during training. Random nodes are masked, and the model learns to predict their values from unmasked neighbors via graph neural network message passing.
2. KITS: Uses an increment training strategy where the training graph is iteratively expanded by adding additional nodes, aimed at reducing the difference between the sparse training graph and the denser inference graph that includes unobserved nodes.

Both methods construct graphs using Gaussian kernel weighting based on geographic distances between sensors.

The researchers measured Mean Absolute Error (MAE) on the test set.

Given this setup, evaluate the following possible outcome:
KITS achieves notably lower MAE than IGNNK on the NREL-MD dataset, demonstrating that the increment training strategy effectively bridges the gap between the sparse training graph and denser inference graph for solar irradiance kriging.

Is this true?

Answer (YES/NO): NO